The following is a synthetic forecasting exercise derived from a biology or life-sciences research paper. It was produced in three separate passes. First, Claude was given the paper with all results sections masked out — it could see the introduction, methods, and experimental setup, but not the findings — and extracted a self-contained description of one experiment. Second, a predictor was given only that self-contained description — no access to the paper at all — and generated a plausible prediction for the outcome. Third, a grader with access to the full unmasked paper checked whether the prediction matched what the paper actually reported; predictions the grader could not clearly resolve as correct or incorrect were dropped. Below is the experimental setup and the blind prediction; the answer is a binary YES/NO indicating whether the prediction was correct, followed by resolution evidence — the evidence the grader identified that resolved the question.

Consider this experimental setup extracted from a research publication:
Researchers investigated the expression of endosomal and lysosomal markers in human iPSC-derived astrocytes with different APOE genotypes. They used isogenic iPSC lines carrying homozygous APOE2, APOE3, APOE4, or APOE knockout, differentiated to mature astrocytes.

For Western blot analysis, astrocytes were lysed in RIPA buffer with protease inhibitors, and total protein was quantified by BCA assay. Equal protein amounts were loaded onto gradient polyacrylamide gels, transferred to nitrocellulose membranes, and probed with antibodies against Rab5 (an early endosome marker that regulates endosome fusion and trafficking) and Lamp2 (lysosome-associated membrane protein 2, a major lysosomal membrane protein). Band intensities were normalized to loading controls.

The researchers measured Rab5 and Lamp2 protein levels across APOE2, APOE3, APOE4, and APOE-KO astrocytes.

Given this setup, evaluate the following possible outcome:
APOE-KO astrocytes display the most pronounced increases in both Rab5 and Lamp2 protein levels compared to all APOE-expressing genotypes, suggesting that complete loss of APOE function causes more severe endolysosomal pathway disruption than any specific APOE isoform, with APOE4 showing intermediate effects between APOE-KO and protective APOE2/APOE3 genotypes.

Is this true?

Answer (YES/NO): NO